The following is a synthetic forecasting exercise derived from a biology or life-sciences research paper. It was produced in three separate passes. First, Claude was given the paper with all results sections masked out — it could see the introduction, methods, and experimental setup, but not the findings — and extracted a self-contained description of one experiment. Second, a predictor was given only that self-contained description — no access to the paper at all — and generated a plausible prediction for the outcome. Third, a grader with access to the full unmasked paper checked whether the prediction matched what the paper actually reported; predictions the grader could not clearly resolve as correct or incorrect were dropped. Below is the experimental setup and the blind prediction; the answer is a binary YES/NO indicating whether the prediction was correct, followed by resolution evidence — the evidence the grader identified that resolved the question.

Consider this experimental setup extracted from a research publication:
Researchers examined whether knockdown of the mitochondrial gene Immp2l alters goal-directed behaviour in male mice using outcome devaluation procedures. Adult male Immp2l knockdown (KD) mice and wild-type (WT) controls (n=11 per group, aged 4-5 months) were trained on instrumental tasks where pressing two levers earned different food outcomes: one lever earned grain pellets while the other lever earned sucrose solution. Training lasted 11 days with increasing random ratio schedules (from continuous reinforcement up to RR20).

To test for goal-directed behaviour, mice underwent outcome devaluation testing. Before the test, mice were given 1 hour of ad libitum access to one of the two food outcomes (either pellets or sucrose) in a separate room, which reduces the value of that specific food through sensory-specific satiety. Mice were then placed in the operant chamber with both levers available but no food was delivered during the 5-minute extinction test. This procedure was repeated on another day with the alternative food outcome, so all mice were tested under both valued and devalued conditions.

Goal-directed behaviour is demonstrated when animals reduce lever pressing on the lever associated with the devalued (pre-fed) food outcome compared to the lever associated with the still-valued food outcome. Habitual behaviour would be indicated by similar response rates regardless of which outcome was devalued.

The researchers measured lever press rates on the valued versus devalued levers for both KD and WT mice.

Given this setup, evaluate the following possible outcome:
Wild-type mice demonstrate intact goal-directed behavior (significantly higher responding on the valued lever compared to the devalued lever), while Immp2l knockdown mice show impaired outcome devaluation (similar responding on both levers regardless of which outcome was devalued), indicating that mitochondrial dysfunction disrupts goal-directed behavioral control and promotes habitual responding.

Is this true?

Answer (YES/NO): NO